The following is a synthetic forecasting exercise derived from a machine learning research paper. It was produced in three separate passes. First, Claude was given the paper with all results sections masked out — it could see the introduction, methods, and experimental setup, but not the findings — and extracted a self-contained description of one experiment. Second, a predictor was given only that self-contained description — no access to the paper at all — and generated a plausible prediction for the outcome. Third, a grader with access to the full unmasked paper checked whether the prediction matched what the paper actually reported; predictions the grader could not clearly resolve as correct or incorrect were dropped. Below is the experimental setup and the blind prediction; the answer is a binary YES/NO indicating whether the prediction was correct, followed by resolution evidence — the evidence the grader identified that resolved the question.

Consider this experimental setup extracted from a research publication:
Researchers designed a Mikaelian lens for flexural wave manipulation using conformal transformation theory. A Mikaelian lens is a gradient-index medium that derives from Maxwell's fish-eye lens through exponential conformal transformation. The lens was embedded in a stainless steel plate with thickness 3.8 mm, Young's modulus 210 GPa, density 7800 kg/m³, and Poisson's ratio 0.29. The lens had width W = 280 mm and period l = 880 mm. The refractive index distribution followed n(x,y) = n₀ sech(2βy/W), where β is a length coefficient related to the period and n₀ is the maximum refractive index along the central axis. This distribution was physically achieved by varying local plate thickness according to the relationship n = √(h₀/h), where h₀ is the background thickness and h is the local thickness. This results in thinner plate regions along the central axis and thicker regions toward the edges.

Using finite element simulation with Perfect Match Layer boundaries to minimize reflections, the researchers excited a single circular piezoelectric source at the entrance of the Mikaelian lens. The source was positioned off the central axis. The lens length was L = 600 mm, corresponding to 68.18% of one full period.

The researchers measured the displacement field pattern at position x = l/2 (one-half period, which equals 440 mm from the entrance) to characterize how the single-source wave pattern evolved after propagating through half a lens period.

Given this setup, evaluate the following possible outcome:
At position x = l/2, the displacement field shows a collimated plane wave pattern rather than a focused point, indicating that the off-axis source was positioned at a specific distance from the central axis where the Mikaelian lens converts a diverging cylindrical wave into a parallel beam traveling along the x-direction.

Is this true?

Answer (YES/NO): NO